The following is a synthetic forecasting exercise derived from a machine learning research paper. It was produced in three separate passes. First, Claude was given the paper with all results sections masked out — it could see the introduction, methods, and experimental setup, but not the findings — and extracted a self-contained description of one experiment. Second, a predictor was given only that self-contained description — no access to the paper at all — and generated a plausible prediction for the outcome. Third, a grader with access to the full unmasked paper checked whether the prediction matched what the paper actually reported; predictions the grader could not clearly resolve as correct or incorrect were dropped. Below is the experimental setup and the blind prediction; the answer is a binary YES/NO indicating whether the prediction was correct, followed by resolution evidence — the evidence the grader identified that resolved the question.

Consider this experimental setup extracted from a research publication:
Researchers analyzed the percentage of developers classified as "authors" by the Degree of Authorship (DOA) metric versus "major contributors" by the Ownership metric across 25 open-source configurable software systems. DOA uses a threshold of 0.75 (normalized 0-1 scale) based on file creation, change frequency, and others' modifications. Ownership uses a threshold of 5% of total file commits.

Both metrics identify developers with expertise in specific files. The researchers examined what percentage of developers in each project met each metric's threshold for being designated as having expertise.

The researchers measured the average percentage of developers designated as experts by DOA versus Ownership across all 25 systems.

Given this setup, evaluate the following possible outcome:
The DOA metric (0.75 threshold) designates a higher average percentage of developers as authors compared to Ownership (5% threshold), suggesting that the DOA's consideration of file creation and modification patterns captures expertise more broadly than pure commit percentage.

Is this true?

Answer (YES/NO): NO